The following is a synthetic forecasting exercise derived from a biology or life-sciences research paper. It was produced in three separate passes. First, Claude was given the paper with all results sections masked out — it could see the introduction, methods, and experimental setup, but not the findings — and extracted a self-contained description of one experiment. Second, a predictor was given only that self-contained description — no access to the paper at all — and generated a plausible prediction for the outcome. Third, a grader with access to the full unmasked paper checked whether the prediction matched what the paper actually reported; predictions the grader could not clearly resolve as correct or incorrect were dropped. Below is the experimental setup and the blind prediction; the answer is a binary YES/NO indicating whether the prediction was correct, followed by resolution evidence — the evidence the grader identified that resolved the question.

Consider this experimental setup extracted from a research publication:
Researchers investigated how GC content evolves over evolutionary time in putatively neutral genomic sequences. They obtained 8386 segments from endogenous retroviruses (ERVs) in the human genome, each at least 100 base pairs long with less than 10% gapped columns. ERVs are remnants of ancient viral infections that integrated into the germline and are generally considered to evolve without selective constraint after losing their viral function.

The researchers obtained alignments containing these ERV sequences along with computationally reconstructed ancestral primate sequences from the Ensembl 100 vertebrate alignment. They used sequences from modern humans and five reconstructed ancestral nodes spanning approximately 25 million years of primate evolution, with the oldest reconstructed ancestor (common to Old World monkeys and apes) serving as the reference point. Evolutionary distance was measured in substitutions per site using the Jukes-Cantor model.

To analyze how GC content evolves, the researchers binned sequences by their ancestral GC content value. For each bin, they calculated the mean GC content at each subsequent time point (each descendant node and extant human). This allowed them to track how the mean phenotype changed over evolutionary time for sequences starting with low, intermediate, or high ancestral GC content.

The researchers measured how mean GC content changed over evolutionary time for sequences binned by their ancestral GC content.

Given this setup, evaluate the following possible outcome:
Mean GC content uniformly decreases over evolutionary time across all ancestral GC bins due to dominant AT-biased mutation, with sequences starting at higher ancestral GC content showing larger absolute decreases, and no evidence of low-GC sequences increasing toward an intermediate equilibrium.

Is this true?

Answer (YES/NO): NO